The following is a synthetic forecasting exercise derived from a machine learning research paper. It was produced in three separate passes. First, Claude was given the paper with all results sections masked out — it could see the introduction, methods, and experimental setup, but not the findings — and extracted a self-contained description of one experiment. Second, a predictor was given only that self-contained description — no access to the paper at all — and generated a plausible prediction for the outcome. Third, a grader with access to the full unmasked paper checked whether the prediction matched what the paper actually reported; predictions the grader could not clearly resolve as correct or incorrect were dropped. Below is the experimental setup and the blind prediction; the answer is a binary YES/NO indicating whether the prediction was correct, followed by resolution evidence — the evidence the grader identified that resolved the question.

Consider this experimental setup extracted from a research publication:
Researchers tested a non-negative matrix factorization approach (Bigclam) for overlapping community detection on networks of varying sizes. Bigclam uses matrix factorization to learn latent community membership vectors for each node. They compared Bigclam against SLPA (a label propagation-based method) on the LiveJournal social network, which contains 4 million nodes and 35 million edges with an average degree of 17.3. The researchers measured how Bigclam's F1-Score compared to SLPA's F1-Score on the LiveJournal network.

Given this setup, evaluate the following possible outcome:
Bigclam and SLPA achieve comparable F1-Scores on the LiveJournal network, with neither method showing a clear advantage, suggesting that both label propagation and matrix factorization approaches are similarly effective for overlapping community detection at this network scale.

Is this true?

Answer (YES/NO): NO